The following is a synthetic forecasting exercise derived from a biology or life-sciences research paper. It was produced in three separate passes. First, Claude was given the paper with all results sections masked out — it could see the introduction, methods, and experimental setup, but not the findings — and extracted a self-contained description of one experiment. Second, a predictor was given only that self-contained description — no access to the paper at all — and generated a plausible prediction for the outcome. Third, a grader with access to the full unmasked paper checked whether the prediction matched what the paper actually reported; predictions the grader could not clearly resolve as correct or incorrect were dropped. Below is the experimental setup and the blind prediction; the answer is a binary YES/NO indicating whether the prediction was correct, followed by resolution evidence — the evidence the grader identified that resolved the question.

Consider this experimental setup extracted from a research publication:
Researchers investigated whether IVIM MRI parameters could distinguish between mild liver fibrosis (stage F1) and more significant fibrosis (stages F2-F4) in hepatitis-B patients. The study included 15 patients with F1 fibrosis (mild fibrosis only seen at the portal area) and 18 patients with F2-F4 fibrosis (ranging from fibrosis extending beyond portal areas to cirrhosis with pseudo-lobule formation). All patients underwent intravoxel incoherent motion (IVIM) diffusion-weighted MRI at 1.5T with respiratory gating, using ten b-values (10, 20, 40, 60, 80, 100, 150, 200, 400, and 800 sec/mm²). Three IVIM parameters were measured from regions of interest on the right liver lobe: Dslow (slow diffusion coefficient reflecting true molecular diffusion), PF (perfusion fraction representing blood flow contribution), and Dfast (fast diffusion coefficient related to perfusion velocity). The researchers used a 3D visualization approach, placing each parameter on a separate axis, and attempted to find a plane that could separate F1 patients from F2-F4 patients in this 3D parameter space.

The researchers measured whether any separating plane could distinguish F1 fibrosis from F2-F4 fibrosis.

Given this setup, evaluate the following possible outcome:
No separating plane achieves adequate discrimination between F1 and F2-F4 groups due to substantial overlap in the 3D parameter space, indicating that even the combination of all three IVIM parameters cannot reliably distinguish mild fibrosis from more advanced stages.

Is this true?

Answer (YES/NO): YES